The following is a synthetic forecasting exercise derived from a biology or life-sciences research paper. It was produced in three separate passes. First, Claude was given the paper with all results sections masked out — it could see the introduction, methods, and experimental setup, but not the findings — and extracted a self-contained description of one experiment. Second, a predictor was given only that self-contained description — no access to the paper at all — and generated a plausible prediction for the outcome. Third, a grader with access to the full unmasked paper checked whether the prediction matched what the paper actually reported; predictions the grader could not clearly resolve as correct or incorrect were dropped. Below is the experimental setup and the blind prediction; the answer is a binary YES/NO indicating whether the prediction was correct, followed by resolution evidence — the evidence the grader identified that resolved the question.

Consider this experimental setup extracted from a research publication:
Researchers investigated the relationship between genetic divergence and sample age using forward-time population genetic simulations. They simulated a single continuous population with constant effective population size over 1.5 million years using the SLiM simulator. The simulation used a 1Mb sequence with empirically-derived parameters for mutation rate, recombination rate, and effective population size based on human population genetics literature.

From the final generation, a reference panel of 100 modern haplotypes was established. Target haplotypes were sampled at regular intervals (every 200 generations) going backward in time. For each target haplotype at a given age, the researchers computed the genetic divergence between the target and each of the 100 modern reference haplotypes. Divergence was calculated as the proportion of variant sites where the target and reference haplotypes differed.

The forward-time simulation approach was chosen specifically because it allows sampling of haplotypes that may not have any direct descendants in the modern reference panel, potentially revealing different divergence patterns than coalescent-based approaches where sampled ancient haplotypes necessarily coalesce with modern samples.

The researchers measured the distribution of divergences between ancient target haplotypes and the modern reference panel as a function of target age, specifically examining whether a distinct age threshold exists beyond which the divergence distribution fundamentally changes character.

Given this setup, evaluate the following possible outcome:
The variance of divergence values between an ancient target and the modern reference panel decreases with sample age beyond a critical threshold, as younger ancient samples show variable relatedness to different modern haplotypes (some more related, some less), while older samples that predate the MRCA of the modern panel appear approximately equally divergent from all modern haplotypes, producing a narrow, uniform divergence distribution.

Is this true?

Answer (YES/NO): YES